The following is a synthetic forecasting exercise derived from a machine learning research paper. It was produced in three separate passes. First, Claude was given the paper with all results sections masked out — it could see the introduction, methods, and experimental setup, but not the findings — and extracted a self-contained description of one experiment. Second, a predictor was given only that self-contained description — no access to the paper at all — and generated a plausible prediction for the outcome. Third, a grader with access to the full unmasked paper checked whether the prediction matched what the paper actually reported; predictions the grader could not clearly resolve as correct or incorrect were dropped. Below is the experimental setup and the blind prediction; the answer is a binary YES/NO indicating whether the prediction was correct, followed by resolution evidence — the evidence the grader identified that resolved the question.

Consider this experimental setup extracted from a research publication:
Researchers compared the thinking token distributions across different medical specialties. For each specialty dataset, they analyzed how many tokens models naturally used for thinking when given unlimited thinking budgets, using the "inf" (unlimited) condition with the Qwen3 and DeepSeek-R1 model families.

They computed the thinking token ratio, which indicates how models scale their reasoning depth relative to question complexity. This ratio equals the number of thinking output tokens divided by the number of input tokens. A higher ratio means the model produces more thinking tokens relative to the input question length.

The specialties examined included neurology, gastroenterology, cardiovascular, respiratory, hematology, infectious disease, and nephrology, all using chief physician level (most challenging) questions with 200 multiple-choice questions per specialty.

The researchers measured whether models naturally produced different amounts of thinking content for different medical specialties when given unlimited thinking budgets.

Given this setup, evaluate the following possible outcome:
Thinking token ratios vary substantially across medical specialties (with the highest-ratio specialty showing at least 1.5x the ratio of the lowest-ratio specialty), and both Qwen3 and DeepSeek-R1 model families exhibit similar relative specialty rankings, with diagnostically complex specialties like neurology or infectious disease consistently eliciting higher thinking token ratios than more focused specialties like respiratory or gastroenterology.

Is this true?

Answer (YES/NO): NO